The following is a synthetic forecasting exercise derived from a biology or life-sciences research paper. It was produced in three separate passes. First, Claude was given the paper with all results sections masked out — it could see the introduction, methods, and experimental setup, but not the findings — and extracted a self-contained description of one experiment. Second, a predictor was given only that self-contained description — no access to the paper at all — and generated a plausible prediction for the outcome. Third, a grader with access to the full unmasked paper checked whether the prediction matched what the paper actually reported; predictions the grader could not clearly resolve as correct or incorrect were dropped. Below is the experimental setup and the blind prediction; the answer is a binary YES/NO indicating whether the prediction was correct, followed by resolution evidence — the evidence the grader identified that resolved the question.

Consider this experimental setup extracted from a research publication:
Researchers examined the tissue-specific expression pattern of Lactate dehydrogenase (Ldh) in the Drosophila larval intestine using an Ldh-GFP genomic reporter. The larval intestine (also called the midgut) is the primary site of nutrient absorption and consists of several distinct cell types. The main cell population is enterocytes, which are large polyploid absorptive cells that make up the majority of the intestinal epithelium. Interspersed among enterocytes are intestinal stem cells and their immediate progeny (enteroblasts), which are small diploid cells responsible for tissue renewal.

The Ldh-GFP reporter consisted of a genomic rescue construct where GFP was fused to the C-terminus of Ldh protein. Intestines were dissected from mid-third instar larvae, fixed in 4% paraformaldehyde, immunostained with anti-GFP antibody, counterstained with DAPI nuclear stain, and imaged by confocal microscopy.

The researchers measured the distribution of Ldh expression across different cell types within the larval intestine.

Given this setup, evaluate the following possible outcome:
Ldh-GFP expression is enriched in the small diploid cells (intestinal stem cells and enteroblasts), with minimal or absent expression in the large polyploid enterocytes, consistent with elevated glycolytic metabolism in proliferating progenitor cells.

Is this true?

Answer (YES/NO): NO